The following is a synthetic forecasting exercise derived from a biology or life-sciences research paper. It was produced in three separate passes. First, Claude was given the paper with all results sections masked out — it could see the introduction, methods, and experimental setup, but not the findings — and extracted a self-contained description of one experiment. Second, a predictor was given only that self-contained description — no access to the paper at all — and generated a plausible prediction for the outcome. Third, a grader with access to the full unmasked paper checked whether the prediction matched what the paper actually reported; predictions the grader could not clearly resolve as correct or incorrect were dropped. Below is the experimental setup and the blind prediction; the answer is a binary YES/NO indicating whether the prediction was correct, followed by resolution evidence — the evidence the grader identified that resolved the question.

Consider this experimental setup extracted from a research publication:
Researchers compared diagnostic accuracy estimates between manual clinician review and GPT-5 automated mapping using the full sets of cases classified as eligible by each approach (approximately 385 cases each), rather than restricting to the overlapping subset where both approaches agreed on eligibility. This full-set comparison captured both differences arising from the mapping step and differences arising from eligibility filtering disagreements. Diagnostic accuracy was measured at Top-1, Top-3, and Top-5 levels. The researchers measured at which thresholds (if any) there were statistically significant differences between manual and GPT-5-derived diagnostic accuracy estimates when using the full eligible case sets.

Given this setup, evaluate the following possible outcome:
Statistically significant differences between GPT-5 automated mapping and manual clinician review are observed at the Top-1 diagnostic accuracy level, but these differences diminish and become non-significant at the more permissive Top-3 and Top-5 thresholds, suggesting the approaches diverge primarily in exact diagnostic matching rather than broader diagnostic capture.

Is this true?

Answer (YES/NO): NO